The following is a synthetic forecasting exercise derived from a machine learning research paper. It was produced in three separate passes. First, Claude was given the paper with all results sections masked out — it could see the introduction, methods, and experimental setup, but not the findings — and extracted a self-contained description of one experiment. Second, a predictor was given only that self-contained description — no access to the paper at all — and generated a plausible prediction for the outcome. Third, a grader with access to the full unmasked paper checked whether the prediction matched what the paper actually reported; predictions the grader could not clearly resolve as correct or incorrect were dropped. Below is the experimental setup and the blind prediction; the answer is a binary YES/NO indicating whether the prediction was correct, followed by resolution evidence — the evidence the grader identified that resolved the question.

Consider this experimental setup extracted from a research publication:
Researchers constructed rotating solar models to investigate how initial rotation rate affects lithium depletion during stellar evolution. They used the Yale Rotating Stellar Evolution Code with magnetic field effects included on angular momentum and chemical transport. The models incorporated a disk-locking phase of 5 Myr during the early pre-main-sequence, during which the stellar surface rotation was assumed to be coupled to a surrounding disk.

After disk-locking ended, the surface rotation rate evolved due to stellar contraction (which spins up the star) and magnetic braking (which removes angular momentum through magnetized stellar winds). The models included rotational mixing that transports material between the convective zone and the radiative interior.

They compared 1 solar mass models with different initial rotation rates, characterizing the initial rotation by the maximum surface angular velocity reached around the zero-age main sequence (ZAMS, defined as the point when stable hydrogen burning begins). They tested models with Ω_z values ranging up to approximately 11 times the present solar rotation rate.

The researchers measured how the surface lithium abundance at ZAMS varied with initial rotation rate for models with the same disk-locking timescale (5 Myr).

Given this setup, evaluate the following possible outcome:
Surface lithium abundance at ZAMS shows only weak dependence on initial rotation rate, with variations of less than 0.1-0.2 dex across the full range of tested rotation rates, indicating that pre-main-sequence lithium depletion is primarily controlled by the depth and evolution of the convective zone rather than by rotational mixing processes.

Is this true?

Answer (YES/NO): NO